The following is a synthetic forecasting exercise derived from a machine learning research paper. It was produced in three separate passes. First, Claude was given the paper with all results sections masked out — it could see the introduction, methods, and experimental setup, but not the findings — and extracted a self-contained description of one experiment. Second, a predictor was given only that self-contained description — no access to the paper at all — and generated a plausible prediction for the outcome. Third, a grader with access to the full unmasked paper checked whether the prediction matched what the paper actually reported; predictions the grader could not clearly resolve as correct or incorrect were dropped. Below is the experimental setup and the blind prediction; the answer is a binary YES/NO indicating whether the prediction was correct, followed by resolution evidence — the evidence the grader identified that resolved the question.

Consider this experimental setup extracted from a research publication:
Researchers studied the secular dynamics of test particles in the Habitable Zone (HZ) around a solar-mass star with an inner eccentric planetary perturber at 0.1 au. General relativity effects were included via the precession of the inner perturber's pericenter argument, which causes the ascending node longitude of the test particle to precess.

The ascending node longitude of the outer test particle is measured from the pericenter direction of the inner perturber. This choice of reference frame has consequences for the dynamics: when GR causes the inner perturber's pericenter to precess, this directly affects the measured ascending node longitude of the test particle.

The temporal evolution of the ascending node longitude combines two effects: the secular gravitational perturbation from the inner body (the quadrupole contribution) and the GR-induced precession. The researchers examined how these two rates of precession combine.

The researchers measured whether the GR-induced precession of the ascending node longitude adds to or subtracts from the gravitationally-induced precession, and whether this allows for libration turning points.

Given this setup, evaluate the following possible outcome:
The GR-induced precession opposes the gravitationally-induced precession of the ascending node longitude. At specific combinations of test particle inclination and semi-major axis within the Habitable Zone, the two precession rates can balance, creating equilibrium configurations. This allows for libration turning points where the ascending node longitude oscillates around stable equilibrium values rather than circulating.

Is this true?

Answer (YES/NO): YES